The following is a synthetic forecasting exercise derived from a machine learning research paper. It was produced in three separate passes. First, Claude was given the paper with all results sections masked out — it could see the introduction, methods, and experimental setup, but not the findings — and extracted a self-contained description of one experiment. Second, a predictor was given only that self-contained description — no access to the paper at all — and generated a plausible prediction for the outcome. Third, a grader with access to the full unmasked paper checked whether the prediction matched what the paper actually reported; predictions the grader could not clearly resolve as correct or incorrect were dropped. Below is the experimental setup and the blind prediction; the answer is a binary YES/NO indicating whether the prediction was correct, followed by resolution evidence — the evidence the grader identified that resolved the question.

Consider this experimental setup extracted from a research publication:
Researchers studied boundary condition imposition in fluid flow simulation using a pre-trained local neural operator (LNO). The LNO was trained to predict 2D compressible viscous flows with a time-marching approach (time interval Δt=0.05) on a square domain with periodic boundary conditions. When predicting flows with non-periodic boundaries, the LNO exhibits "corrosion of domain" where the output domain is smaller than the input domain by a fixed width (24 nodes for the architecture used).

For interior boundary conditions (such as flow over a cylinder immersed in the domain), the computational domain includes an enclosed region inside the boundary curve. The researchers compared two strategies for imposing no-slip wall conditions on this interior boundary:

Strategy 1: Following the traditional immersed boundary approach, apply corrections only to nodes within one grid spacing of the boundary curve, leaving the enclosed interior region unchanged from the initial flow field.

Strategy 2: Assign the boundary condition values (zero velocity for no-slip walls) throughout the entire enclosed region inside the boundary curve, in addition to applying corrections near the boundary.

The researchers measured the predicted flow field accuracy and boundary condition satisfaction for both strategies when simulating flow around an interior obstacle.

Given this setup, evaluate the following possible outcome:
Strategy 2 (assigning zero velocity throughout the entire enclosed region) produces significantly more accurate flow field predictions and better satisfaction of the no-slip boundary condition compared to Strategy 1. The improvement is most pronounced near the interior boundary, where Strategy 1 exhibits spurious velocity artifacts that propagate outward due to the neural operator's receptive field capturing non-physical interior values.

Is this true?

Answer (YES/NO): NO